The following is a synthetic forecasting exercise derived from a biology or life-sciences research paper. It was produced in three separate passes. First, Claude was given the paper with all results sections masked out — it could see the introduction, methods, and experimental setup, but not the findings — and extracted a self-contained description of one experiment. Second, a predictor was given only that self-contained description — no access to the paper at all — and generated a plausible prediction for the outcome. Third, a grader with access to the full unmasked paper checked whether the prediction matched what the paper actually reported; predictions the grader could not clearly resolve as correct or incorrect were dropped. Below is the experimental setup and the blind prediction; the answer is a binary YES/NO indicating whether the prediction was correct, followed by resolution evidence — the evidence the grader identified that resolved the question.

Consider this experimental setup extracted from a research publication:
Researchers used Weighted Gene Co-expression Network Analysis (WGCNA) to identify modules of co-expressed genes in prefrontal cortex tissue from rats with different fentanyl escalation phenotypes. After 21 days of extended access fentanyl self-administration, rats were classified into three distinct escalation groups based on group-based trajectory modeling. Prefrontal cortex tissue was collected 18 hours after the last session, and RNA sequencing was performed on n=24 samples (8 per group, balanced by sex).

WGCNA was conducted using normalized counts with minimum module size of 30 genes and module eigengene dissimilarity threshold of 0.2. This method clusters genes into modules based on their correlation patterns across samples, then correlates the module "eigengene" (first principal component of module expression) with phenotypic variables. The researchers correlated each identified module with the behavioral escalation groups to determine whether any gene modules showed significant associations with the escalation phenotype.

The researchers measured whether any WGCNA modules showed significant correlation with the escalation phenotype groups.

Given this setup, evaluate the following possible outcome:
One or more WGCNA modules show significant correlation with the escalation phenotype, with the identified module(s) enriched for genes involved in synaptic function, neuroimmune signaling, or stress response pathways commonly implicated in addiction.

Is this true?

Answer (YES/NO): YES